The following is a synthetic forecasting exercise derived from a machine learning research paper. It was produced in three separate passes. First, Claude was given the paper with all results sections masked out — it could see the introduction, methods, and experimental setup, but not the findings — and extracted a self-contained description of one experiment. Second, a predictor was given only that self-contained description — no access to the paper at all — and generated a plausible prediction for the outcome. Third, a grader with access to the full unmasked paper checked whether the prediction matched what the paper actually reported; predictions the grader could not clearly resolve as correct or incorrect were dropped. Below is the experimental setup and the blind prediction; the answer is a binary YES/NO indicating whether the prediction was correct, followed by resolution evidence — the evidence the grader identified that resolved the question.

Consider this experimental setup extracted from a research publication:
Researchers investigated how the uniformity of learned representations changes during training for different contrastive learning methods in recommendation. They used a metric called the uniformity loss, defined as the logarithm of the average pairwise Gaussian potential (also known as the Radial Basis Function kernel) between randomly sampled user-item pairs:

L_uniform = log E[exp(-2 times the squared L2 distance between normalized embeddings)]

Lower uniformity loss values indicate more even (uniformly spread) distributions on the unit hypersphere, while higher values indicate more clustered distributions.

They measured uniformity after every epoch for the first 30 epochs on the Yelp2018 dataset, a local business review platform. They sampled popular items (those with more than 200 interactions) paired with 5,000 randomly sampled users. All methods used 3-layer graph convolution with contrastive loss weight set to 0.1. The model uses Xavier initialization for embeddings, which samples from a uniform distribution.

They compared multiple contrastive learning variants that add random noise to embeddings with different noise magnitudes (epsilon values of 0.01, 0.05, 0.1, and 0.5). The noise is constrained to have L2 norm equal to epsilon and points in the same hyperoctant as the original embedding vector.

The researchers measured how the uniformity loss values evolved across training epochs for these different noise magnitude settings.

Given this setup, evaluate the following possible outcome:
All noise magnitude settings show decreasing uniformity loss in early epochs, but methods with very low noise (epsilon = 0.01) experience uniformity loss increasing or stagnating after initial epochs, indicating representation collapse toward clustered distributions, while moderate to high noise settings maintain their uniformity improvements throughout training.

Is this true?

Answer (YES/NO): NO